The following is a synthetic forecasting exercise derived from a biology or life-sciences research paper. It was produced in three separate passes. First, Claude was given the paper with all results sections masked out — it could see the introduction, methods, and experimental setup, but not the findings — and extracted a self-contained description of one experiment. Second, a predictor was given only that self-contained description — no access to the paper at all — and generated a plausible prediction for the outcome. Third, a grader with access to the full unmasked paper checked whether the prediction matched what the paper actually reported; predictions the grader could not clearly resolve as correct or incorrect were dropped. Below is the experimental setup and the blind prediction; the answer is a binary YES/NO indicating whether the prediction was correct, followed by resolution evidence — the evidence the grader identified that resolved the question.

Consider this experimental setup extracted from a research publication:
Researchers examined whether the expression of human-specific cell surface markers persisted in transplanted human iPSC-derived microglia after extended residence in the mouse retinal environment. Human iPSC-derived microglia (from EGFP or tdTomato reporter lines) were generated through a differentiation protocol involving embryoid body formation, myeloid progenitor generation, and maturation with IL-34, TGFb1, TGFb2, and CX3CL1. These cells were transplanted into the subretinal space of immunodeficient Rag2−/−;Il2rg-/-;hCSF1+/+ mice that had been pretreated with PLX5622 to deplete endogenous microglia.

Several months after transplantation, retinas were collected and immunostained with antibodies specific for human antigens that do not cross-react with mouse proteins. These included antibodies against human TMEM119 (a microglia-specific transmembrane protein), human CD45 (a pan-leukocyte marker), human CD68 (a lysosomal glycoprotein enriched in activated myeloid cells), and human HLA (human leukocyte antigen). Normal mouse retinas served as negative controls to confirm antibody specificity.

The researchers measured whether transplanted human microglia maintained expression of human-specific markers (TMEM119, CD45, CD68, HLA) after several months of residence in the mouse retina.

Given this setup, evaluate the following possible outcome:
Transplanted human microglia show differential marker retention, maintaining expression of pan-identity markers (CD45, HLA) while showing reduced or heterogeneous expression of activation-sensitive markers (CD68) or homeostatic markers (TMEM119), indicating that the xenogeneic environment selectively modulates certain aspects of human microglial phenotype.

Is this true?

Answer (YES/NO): NO